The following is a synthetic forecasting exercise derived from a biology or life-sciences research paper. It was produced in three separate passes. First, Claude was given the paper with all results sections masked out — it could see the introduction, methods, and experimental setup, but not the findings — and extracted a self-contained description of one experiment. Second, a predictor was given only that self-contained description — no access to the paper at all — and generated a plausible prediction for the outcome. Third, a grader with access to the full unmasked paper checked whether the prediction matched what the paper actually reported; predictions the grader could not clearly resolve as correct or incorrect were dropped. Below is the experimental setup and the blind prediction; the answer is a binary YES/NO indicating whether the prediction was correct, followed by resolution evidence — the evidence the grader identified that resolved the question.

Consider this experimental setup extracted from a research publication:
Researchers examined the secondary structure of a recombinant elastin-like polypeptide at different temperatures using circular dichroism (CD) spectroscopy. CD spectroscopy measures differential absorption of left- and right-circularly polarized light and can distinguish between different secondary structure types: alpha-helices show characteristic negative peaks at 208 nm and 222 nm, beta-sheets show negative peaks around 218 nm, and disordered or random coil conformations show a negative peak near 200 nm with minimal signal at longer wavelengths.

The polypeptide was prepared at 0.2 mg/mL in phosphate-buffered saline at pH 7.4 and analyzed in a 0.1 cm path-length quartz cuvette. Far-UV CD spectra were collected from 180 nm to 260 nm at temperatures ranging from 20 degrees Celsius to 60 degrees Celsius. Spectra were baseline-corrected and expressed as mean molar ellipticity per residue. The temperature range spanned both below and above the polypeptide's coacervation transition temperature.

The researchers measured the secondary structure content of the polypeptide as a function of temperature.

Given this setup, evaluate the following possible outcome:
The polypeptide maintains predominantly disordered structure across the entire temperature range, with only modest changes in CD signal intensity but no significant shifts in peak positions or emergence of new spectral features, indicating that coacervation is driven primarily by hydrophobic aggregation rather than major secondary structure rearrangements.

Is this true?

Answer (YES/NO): NO